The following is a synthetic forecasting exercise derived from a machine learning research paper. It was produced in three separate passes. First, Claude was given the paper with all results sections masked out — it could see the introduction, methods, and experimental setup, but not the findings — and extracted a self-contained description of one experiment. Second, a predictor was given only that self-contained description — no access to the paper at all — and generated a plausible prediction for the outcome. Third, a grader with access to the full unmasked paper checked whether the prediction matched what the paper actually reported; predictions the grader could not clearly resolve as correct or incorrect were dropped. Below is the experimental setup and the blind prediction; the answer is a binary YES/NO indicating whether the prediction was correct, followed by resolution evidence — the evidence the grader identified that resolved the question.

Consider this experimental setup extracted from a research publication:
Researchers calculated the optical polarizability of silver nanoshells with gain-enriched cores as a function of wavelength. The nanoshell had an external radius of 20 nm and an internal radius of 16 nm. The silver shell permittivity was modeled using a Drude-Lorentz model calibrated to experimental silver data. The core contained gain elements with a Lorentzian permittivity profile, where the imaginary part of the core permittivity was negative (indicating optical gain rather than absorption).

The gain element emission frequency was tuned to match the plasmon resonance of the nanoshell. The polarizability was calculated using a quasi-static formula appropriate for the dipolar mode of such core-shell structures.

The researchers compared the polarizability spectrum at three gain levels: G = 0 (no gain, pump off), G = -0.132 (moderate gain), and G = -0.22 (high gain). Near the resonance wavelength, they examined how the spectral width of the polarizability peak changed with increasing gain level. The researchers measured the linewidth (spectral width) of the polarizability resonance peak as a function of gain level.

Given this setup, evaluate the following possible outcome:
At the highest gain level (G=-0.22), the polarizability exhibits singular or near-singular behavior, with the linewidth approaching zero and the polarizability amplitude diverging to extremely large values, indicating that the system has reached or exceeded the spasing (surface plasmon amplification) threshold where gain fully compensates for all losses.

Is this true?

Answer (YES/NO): NO